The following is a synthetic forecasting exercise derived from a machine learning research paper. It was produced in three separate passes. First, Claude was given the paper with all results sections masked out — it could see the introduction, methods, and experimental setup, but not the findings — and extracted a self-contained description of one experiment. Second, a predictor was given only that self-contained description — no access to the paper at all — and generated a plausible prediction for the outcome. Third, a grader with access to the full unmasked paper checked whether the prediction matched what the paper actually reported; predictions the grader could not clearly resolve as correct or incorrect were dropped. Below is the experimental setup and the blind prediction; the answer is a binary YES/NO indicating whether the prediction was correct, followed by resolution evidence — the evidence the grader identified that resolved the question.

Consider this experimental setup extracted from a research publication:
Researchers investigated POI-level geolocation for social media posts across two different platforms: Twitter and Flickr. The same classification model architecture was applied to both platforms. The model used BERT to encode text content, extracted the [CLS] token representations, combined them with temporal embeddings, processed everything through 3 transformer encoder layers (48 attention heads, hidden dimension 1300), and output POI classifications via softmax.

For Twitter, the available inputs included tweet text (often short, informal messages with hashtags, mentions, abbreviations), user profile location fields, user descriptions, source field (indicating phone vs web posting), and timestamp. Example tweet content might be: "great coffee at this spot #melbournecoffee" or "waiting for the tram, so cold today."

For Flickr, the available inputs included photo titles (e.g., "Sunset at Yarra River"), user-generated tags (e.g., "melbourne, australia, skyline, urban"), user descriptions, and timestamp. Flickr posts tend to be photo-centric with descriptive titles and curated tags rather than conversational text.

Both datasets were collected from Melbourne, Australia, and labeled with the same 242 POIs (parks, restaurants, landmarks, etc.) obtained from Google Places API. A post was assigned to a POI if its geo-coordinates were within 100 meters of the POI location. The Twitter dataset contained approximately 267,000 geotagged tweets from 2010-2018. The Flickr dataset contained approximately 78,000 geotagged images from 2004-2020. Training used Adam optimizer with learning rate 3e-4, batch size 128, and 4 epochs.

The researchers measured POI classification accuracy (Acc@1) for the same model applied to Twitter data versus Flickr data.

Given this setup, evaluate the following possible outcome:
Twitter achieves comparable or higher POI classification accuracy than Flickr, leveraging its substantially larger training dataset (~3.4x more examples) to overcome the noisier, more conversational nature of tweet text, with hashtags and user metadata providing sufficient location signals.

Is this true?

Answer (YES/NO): NO